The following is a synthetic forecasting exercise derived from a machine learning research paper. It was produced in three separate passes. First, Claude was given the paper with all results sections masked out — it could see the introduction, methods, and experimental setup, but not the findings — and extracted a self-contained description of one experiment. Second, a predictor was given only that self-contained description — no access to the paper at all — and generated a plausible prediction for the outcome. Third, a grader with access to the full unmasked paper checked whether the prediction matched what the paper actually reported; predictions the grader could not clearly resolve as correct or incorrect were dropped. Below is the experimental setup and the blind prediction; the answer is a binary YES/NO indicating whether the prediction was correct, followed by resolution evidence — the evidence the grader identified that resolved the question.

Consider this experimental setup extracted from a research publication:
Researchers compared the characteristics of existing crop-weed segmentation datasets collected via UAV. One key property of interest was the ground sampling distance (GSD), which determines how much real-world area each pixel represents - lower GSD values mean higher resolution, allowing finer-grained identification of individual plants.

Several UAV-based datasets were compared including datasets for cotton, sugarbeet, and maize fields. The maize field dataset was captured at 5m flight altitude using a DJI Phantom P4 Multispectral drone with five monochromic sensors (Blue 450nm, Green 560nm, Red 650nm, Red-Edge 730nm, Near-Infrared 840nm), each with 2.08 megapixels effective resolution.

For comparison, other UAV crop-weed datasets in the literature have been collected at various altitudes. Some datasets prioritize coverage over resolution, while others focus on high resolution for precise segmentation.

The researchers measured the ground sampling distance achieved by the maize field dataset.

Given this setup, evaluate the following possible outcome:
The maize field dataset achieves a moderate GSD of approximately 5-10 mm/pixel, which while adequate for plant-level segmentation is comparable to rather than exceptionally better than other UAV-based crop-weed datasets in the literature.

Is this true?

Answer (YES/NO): NO